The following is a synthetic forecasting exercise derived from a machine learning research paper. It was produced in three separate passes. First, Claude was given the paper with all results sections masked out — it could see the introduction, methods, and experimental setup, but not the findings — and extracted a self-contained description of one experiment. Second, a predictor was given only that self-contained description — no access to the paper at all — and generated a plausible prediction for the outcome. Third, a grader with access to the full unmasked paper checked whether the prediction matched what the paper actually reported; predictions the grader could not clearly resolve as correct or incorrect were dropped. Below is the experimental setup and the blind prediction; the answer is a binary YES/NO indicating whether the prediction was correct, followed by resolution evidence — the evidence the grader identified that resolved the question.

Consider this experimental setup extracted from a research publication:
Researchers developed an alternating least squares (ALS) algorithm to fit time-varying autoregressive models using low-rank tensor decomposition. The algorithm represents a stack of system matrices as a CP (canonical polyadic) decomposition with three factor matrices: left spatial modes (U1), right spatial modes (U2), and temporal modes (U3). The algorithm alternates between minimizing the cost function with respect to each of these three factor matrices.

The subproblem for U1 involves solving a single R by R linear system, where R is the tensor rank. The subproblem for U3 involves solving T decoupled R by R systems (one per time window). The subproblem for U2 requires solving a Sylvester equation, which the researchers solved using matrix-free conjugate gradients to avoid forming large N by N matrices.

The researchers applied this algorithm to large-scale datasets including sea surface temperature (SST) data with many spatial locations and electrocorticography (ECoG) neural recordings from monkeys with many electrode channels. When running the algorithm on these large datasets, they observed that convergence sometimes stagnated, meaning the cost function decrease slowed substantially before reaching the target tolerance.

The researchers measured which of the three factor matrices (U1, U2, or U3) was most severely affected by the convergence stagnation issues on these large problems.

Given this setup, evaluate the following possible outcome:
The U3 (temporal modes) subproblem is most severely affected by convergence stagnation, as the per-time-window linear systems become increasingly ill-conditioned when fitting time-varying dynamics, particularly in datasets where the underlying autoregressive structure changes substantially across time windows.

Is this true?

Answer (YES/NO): NO